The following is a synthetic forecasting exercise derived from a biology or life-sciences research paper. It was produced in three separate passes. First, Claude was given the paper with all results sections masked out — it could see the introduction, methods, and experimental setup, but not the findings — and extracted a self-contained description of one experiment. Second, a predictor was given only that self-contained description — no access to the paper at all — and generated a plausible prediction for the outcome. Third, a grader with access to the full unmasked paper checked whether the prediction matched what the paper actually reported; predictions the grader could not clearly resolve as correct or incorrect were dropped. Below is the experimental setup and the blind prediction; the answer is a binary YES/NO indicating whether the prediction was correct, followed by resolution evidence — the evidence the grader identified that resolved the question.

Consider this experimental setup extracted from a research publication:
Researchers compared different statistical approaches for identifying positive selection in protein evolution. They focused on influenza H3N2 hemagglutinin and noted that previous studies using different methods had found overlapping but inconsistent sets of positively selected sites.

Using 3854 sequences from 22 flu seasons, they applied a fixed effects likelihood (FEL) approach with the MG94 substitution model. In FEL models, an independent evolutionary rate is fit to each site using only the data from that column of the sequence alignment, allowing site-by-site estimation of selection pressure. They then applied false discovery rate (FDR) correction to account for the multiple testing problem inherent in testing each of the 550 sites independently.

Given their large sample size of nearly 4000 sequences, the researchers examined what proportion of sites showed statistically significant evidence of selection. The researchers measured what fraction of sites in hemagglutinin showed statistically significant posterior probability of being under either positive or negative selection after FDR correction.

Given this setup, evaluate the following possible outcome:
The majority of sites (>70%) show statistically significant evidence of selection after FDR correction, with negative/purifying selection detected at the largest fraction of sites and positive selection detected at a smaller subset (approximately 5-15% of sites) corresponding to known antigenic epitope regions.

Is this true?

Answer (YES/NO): NO